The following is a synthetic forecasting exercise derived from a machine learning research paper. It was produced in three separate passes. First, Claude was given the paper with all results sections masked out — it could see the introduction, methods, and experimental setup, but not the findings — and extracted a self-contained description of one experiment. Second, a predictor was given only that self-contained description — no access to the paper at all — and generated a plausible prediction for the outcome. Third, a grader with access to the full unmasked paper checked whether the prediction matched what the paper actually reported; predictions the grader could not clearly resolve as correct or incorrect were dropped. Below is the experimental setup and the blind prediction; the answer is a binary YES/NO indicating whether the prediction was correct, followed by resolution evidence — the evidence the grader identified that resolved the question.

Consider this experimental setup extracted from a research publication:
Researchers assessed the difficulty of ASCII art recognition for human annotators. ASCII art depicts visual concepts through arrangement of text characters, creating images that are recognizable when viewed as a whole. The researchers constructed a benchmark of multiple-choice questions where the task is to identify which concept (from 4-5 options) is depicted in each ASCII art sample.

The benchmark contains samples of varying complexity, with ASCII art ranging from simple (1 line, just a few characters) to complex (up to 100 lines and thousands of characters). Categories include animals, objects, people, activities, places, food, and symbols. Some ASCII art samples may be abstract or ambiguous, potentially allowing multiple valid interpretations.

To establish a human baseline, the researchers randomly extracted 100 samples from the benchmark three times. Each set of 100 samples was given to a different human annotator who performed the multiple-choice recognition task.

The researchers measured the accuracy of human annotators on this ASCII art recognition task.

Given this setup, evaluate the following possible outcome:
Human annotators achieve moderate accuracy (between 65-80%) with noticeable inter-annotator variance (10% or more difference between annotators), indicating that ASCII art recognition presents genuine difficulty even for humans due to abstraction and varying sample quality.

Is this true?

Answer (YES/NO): NO